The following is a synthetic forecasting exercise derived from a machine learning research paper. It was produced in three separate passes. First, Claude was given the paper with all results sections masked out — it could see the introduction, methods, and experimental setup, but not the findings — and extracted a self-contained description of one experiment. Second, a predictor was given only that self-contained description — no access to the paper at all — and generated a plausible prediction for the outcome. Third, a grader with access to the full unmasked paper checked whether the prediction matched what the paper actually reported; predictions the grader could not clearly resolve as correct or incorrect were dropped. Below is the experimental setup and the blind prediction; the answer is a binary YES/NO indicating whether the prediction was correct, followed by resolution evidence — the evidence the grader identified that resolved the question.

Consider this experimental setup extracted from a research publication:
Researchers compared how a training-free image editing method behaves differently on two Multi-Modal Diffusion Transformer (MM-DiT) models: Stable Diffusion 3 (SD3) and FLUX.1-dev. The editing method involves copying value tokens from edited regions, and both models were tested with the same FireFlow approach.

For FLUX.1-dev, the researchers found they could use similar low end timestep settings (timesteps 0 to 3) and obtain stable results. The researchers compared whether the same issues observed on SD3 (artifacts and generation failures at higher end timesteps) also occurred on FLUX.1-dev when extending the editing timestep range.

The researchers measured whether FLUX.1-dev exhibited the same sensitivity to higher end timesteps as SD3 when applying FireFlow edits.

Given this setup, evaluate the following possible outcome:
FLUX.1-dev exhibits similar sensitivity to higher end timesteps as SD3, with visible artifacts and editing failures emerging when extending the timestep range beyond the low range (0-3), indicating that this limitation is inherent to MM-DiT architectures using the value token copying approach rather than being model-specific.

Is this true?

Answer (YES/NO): NO